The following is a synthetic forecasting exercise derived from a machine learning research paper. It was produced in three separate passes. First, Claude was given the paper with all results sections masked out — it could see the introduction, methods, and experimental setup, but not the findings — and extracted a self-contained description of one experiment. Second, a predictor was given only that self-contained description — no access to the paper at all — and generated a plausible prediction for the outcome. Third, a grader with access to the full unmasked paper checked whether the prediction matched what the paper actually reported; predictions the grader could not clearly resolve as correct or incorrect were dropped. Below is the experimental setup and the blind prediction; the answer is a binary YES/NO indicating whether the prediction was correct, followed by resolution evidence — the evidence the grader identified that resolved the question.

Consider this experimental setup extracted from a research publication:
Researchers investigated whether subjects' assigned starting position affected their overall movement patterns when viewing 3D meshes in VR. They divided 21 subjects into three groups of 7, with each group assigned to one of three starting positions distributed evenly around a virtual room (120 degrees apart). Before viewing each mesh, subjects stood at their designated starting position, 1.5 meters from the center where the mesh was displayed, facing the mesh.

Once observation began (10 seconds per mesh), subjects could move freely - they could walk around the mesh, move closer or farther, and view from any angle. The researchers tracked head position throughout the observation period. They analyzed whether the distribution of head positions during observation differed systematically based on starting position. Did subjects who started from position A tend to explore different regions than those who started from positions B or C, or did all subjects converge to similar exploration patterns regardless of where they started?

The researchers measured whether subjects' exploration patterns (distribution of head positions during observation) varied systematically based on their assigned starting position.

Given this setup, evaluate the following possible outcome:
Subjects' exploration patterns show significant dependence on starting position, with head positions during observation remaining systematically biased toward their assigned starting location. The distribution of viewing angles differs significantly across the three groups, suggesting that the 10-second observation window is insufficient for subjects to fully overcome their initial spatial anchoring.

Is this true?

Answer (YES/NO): NO